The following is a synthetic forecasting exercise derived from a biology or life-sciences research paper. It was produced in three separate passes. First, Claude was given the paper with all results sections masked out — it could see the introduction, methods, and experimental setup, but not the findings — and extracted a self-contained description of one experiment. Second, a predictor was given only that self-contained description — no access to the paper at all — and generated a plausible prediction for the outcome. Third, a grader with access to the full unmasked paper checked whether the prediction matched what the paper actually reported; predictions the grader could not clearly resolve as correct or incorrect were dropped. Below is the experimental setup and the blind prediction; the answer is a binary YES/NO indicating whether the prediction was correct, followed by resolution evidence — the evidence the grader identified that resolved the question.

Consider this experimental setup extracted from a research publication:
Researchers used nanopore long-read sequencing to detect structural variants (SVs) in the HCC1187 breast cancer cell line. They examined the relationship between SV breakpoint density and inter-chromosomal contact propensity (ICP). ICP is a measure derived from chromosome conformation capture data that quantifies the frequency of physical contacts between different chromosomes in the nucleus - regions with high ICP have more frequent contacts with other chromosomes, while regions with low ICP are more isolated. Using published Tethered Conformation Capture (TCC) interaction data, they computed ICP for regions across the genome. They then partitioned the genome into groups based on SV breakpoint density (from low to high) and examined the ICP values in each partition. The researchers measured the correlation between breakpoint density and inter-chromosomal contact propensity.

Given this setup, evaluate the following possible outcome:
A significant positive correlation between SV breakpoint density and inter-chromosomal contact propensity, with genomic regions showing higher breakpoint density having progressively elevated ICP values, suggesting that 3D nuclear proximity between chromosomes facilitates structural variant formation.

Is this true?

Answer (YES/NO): YES